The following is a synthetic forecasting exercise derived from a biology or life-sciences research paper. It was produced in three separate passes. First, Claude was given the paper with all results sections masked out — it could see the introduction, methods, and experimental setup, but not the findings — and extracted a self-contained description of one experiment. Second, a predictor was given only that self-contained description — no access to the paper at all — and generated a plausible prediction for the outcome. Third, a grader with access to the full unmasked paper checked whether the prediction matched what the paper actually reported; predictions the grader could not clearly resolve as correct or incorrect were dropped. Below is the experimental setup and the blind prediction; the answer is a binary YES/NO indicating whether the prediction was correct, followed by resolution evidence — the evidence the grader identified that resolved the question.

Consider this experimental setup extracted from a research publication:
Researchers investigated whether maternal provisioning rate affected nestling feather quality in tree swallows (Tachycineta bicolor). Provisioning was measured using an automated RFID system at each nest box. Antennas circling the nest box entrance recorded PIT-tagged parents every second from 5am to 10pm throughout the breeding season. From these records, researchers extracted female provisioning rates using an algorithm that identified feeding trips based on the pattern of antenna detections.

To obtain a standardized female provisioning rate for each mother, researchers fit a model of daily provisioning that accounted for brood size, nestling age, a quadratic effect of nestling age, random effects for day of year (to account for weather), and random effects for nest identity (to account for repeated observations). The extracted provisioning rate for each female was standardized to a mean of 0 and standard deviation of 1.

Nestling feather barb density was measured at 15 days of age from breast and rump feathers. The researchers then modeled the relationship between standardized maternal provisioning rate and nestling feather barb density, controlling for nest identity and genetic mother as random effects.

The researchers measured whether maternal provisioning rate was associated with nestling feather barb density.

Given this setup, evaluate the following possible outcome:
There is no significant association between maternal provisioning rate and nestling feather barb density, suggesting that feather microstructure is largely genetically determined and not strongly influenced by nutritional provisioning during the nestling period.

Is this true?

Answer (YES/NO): NO